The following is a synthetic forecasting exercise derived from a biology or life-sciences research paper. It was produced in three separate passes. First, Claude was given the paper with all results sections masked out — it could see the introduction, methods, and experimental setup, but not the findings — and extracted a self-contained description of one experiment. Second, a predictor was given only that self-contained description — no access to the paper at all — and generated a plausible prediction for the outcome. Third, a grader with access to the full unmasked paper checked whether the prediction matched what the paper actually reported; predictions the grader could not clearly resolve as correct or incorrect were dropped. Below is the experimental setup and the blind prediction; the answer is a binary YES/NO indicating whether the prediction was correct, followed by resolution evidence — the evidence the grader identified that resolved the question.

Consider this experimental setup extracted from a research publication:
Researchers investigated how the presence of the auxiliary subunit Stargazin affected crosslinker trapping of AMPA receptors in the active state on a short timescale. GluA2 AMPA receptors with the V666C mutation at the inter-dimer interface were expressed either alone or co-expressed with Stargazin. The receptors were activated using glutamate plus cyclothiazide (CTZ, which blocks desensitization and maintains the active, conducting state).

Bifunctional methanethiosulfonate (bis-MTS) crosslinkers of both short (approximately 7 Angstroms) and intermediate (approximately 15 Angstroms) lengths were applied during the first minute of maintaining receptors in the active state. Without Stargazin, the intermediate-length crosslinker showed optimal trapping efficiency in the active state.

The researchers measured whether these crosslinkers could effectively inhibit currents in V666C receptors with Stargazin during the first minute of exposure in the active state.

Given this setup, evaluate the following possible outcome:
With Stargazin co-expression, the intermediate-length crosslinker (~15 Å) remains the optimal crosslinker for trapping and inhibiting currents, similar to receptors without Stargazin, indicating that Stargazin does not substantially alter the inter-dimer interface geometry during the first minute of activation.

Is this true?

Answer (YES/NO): NO